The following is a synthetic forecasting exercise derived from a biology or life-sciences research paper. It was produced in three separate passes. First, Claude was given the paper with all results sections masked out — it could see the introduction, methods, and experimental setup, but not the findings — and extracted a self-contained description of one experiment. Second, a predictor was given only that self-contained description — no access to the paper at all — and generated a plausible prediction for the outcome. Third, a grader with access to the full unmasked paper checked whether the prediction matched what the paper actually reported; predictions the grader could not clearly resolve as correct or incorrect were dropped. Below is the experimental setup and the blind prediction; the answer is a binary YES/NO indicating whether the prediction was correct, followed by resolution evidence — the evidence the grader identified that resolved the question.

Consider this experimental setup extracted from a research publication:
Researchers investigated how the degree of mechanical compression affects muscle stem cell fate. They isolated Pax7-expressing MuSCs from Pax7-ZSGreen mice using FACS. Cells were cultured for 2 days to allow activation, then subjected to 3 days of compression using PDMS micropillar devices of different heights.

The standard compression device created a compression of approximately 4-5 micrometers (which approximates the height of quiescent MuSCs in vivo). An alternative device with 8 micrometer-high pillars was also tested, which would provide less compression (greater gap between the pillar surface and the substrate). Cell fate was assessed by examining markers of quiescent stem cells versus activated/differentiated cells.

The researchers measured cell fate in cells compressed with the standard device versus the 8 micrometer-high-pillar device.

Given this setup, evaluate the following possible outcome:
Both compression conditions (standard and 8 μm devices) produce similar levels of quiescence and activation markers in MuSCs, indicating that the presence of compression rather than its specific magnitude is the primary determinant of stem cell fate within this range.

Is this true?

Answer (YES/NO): NO